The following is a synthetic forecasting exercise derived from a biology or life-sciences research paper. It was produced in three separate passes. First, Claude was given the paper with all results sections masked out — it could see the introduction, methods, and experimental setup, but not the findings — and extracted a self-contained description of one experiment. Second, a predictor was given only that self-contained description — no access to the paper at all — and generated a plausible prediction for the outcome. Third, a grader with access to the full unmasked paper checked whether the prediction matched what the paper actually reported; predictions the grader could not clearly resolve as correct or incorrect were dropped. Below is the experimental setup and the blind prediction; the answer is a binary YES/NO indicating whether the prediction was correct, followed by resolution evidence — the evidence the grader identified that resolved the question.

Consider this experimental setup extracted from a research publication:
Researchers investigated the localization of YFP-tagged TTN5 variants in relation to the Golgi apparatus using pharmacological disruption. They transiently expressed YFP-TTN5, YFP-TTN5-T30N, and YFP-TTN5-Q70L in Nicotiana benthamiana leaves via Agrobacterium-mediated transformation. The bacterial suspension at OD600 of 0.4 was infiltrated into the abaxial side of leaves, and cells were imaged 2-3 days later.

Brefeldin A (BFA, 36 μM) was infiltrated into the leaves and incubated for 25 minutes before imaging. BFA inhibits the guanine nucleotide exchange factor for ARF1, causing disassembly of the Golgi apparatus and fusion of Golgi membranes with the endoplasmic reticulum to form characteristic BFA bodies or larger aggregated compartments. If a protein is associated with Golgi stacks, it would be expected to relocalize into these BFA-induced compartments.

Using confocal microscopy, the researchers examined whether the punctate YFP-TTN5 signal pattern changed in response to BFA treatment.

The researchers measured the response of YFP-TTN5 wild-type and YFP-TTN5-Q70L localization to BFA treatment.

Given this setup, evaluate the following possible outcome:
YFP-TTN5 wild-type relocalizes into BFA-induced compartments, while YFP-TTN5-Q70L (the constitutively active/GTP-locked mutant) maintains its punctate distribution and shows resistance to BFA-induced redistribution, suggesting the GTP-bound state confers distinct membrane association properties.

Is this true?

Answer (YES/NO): NO